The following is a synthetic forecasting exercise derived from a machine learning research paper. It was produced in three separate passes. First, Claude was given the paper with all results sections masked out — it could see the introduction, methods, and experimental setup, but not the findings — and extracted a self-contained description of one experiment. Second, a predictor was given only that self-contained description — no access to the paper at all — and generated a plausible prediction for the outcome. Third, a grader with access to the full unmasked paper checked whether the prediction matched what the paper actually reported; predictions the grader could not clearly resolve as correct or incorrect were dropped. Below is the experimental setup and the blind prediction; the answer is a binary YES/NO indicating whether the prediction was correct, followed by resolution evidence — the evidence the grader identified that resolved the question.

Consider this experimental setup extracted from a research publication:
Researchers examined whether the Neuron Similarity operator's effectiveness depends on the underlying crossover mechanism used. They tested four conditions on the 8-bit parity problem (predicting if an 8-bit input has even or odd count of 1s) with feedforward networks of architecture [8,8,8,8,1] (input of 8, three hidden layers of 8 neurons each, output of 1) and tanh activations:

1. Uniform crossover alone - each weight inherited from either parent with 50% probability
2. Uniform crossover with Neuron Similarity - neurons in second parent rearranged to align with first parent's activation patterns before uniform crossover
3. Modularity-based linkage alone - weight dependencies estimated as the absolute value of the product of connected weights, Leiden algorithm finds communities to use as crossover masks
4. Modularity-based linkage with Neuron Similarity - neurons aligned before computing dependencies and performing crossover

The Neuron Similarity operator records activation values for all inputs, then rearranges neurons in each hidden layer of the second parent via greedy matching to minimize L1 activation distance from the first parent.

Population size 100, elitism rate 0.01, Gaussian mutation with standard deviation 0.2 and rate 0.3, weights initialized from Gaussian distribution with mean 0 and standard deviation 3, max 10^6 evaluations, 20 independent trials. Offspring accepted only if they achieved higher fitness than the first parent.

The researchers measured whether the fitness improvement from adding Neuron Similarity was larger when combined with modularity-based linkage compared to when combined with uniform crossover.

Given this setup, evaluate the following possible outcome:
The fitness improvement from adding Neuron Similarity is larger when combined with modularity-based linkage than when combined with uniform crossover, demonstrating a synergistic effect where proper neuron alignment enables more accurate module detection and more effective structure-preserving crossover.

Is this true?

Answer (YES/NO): NO